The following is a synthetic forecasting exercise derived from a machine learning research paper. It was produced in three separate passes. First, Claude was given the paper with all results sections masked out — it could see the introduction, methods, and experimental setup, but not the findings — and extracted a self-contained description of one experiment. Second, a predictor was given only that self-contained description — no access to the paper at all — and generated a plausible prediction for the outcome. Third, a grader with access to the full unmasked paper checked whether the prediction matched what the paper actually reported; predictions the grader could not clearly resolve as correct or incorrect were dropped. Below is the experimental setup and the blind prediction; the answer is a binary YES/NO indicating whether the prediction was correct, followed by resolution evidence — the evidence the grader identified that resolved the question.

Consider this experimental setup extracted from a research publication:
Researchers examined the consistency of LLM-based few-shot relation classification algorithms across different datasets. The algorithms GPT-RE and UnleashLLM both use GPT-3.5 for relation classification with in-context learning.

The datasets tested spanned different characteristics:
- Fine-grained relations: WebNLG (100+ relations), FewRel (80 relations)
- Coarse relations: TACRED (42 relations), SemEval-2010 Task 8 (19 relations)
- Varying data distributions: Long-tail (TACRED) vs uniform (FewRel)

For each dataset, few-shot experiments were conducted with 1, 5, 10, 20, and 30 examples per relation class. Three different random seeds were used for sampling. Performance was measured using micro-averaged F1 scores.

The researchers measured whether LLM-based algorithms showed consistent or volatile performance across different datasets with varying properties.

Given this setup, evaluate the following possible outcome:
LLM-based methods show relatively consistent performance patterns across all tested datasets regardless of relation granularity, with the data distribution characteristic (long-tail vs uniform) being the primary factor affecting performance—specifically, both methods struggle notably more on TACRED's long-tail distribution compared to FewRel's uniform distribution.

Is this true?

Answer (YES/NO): NO